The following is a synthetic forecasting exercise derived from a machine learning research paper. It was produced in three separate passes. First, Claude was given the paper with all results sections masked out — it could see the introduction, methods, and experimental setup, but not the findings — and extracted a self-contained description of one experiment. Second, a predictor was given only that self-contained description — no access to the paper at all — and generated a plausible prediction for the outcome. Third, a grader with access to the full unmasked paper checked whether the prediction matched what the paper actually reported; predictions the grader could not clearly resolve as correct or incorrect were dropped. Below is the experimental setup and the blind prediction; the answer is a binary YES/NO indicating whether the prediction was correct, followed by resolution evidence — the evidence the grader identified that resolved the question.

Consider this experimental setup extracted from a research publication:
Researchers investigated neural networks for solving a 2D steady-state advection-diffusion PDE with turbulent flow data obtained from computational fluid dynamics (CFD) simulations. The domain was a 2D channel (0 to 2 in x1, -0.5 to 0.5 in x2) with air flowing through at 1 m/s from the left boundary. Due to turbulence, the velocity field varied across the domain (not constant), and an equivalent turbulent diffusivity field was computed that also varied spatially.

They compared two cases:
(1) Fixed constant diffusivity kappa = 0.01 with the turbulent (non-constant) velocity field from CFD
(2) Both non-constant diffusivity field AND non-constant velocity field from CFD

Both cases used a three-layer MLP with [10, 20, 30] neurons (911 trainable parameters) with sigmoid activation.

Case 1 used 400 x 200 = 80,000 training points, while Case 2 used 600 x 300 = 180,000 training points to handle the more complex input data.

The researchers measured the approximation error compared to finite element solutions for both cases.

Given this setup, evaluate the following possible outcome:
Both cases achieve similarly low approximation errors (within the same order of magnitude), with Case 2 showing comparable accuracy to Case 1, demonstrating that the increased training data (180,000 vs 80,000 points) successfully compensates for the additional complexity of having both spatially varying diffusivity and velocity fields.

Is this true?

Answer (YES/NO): NO